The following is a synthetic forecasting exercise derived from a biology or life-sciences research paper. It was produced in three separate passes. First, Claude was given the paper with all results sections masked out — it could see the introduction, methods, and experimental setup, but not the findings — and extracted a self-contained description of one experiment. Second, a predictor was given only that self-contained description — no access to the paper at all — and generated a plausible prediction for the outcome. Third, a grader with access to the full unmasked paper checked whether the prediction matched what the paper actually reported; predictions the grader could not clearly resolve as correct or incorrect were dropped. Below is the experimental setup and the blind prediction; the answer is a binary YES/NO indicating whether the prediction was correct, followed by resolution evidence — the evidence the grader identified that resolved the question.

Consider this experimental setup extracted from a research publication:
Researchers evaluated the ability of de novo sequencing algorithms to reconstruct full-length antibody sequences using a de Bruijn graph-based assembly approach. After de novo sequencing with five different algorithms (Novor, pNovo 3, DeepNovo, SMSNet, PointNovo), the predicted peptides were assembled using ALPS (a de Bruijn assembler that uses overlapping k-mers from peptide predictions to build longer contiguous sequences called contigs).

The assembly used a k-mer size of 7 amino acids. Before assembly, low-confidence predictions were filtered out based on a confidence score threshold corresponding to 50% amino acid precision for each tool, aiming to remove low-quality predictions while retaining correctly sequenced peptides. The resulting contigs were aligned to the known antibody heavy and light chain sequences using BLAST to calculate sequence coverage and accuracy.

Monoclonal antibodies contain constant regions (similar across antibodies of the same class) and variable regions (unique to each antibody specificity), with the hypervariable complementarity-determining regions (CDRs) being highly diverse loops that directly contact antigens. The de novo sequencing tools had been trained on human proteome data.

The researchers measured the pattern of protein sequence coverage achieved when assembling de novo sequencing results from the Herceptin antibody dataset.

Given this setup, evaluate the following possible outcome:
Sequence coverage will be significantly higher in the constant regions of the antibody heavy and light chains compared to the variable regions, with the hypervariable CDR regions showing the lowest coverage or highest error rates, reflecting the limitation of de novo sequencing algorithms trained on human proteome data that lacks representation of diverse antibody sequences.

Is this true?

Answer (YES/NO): NO